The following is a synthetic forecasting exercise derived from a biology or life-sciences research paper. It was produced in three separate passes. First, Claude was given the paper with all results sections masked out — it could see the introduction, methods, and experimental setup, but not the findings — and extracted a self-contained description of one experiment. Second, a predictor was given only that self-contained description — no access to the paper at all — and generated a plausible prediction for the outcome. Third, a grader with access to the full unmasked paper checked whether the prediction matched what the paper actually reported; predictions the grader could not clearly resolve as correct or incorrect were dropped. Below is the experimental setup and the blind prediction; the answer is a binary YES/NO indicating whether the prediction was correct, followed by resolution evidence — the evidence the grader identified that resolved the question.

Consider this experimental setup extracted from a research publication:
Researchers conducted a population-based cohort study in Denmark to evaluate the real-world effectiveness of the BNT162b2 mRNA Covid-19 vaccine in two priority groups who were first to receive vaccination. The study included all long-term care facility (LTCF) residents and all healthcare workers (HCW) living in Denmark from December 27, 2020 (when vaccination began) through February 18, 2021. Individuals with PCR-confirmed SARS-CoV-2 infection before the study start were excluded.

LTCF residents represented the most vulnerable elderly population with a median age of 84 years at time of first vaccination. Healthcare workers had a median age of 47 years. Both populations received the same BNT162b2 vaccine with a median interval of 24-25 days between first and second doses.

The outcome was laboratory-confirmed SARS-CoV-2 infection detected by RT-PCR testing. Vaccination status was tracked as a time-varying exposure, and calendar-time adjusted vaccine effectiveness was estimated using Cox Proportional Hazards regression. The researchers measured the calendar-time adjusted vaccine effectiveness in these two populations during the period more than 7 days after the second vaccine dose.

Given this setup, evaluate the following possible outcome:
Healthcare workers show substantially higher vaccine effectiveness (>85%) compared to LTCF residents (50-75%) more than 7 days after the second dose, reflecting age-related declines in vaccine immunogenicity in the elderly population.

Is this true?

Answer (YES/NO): YES